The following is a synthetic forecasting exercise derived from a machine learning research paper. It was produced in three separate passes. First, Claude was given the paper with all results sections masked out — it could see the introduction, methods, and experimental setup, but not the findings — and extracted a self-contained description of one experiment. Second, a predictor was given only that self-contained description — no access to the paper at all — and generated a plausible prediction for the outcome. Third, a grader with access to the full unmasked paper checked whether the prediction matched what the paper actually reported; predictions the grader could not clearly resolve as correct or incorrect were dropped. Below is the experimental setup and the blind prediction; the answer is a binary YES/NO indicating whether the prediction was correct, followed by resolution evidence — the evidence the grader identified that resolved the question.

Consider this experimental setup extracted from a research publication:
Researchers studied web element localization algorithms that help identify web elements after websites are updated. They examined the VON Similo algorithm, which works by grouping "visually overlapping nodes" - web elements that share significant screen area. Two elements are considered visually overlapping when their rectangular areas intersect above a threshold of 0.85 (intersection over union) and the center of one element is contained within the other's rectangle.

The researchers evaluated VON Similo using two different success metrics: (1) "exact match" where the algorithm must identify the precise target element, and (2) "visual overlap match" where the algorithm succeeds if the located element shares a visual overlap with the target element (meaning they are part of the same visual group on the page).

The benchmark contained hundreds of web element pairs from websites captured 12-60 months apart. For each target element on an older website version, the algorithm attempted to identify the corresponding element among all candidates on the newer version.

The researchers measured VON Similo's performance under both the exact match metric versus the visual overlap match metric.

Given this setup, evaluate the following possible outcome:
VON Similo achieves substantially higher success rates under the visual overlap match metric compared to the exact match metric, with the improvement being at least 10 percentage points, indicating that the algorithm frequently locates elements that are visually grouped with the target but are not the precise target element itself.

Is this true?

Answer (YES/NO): NO